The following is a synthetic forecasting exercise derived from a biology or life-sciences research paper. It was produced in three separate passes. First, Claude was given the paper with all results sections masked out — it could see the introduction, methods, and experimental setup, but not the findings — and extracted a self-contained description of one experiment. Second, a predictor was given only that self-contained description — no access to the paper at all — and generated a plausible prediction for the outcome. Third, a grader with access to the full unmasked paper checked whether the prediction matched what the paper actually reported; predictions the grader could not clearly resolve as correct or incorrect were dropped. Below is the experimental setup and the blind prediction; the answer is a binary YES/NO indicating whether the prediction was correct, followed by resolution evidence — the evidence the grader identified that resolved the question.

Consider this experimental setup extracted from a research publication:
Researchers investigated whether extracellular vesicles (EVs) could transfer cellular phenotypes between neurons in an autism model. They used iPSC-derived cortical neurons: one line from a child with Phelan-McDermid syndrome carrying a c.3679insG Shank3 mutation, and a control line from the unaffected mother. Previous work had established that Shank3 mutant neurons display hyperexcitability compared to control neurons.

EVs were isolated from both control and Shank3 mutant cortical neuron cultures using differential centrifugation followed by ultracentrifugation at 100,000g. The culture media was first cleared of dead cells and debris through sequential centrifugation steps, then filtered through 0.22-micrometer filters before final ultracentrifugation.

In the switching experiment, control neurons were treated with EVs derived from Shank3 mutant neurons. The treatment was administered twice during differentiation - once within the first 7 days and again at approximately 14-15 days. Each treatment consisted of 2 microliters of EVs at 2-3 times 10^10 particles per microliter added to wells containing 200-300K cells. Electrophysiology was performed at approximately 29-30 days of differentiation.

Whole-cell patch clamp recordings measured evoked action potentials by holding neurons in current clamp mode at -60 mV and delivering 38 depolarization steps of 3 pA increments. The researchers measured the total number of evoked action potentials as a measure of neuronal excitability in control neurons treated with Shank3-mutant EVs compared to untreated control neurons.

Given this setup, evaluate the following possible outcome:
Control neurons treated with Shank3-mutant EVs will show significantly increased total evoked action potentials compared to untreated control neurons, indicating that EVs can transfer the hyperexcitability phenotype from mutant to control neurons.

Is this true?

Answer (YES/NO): YES